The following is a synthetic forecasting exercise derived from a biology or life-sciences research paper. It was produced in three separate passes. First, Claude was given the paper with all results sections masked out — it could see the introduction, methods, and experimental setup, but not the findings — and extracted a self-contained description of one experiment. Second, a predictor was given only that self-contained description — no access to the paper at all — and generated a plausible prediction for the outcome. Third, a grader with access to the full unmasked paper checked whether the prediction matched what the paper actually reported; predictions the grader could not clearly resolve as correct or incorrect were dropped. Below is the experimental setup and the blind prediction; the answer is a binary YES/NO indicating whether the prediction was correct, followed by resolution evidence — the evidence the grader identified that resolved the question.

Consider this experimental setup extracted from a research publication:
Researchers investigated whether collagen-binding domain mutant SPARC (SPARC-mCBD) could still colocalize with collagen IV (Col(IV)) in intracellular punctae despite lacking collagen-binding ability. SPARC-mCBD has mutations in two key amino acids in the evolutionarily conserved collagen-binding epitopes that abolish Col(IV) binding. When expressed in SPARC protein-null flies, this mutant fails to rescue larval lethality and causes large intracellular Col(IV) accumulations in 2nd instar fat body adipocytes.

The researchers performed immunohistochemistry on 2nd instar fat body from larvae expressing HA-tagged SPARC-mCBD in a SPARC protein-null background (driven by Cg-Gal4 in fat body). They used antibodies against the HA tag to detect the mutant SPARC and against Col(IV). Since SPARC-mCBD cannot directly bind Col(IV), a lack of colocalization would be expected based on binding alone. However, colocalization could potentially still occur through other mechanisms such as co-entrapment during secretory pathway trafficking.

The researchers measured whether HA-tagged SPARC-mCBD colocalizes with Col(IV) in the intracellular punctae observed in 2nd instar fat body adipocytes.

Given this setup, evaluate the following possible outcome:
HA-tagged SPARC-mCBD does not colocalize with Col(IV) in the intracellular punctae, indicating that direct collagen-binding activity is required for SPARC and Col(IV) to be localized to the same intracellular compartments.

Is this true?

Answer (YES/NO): NO